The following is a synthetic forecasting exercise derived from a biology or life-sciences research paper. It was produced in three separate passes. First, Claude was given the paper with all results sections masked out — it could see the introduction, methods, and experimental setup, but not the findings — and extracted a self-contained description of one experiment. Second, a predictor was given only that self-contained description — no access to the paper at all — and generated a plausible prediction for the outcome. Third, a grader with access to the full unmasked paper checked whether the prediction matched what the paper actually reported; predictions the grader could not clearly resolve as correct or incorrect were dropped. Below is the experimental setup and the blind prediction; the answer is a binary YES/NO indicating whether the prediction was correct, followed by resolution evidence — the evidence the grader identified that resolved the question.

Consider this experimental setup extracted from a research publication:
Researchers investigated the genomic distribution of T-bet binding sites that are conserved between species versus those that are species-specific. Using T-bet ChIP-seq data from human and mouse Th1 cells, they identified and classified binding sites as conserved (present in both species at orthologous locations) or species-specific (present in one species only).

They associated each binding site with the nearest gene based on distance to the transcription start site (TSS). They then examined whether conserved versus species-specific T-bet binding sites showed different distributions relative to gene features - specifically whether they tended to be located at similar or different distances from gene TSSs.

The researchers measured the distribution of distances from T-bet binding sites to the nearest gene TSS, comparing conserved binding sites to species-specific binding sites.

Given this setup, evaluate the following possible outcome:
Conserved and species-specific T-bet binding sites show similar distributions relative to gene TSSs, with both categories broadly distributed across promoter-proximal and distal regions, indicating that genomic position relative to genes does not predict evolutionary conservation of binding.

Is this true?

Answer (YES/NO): NO